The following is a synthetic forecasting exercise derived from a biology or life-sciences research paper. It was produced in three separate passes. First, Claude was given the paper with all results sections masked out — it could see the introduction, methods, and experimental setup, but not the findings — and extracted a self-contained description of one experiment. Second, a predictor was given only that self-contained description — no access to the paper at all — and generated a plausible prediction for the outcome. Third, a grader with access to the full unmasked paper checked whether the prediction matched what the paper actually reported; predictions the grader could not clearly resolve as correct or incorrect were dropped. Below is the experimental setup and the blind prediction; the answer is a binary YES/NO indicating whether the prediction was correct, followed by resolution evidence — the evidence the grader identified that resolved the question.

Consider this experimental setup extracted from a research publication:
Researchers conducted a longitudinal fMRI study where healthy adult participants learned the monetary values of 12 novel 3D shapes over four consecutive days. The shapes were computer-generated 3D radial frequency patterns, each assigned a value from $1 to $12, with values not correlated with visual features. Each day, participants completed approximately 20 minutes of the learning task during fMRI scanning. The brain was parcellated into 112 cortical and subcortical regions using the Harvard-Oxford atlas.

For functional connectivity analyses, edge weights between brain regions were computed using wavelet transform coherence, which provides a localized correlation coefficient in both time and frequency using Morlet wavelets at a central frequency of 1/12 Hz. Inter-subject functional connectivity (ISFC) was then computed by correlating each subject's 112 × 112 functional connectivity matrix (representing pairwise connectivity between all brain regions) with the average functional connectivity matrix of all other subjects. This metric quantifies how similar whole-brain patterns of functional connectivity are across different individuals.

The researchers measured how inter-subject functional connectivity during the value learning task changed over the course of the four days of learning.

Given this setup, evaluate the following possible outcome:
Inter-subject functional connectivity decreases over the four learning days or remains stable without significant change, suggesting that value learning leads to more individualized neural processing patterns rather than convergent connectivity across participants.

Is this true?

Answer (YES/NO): NO